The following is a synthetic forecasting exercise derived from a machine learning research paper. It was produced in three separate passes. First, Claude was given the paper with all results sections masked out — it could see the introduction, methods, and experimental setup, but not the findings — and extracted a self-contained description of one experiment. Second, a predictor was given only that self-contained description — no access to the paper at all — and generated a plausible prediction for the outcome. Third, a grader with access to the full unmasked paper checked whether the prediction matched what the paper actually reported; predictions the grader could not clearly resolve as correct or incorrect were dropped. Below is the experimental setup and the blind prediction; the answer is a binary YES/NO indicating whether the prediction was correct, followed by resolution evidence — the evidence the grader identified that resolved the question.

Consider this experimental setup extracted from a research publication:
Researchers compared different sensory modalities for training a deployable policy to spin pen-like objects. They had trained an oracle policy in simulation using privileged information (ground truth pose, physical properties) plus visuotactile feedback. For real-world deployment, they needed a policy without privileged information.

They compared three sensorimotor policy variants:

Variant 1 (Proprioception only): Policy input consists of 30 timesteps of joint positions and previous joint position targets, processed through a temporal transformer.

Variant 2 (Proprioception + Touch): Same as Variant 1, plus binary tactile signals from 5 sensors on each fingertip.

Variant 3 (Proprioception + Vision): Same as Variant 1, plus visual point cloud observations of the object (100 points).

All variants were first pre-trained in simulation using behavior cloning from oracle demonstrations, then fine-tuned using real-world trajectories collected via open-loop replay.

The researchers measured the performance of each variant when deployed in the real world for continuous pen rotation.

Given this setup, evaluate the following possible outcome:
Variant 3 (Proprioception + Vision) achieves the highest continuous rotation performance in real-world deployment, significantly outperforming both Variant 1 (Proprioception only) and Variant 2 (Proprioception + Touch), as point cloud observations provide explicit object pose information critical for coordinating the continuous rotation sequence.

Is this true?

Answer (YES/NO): NO